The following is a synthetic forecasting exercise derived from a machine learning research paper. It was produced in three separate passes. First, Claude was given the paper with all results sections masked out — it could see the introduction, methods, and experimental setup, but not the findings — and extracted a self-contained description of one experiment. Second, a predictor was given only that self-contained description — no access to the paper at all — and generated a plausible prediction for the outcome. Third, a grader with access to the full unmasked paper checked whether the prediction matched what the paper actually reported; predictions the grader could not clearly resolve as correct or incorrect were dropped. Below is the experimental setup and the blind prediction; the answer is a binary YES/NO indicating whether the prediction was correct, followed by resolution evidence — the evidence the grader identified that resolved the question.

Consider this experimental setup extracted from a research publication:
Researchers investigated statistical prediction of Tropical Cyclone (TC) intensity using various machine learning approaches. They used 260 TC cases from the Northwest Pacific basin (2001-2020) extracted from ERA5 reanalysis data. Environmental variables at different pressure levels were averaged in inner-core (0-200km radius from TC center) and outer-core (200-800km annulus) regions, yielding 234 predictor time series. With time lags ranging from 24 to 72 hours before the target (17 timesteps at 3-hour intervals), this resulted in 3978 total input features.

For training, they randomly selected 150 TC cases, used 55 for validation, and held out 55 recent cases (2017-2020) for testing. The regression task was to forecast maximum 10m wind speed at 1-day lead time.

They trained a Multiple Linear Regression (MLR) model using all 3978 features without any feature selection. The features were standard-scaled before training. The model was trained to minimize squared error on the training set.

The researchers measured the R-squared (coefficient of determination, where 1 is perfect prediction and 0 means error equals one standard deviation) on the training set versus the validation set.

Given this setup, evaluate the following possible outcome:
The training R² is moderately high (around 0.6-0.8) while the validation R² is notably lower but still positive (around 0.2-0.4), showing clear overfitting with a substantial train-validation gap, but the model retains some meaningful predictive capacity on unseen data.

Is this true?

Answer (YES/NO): NO